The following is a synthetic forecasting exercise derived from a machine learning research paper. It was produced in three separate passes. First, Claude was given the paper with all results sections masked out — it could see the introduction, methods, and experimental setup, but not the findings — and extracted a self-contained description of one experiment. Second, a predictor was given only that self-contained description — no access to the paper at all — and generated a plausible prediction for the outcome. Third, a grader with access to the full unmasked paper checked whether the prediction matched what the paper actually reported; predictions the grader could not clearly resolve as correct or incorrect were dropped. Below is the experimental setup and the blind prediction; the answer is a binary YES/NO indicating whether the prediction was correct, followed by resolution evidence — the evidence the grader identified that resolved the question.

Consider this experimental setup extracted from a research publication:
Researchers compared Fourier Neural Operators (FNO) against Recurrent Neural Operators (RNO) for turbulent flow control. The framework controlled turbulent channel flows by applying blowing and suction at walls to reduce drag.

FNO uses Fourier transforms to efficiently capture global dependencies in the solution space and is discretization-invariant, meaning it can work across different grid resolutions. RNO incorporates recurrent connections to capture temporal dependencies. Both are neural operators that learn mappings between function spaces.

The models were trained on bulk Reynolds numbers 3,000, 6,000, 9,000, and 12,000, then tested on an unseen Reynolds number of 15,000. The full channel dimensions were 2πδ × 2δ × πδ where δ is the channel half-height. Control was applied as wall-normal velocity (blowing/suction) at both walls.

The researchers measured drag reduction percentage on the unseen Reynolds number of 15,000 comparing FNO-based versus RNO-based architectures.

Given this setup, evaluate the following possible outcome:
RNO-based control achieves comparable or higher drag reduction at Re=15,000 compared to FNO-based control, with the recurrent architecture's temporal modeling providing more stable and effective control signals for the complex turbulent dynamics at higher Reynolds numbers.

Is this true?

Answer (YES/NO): NO